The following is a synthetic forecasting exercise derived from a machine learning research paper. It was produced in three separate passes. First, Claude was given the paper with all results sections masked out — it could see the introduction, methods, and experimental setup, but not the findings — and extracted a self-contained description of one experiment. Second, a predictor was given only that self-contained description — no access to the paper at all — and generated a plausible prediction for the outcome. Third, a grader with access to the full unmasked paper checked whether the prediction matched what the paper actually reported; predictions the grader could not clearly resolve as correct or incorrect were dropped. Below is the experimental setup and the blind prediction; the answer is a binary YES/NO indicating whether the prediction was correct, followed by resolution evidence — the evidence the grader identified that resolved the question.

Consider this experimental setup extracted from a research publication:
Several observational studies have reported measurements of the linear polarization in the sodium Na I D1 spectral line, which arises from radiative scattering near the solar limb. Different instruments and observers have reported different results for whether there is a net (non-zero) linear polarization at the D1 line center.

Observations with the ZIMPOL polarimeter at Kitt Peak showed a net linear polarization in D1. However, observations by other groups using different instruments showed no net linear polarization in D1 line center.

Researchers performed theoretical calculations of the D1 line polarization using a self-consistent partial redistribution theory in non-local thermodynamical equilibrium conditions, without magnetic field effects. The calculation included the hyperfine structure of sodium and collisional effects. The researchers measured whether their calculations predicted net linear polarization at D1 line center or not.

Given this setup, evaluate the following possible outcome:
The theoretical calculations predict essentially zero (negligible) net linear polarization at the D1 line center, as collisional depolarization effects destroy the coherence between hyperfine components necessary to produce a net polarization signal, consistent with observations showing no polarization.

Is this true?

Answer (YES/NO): NO